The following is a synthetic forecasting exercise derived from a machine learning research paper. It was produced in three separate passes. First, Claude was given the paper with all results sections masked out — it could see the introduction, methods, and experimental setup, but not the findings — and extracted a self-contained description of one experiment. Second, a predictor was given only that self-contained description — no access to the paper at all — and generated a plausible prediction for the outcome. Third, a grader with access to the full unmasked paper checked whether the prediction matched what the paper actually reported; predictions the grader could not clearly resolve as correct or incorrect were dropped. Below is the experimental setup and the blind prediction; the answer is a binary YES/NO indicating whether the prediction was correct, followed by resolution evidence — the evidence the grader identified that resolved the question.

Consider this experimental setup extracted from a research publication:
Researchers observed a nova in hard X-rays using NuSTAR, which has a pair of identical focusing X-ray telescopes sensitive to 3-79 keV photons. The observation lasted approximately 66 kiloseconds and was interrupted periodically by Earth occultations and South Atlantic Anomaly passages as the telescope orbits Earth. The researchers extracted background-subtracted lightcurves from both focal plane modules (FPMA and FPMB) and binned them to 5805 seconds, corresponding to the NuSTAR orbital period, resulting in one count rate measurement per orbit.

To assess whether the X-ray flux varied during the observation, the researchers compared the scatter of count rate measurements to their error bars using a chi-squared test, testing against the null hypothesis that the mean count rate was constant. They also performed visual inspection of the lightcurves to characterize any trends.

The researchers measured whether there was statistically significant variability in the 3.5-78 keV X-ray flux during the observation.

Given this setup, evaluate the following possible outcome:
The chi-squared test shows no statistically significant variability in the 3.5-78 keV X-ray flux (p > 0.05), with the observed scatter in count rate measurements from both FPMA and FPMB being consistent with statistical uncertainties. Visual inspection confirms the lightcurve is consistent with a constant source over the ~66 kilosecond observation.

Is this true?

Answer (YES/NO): NO